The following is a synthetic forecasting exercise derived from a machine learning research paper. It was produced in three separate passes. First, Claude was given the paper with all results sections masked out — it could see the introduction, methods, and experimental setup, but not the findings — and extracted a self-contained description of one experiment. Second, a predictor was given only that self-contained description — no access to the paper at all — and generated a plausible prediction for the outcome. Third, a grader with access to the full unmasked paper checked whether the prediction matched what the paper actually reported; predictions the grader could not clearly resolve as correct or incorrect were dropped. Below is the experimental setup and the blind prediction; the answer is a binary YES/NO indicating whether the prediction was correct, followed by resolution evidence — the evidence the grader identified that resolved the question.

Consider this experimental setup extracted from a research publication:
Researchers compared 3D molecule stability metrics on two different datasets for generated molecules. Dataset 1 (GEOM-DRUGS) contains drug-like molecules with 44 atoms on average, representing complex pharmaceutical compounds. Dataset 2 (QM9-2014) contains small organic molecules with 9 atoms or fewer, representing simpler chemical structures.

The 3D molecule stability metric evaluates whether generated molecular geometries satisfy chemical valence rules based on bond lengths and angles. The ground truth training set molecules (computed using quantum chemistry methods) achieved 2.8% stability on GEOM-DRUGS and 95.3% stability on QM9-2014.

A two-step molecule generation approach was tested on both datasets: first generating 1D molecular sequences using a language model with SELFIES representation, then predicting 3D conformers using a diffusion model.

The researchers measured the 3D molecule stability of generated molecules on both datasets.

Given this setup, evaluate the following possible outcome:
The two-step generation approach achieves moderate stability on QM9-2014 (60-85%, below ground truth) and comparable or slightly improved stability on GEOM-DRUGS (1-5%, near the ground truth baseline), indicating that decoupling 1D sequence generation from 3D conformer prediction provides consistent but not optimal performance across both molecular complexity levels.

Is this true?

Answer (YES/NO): NO